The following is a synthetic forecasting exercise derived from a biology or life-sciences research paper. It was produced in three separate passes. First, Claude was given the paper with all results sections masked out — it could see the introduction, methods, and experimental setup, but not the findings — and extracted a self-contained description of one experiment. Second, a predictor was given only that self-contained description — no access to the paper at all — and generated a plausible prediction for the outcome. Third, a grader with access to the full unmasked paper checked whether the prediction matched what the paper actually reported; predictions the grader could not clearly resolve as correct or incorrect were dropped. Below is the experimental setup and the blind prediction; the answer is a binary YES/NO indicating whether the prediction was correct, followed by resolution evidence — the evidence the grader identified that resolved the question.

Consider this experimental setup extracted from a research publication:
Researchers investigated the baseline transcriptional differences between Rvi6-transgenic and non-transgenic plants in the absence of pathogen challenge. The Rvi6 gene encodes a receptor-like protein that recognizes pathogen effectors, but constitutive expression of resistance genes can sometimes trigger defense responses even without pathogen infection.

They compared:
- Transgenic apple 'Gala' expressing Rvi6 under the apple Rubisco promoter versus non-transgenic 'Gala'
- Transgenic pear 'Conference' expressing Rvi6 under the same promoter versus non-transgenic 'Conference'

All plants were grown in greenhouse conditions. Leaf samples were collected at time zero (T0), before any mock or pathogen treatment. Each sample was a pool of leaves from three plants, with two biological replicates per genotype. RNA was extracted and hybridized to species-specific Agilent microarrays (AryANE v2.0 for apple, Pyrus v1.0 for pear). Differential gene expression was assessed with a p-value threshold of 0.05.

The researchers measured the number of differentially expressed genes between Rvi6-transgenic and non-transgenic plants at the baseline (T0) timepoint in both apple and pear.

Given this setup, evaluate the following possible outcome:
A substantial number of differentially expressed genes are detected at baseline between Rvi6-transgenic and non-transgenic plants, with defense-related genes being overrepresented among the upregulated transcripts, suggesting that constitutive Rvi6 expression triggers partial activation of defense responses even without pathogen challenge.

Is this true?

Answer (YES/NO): NO